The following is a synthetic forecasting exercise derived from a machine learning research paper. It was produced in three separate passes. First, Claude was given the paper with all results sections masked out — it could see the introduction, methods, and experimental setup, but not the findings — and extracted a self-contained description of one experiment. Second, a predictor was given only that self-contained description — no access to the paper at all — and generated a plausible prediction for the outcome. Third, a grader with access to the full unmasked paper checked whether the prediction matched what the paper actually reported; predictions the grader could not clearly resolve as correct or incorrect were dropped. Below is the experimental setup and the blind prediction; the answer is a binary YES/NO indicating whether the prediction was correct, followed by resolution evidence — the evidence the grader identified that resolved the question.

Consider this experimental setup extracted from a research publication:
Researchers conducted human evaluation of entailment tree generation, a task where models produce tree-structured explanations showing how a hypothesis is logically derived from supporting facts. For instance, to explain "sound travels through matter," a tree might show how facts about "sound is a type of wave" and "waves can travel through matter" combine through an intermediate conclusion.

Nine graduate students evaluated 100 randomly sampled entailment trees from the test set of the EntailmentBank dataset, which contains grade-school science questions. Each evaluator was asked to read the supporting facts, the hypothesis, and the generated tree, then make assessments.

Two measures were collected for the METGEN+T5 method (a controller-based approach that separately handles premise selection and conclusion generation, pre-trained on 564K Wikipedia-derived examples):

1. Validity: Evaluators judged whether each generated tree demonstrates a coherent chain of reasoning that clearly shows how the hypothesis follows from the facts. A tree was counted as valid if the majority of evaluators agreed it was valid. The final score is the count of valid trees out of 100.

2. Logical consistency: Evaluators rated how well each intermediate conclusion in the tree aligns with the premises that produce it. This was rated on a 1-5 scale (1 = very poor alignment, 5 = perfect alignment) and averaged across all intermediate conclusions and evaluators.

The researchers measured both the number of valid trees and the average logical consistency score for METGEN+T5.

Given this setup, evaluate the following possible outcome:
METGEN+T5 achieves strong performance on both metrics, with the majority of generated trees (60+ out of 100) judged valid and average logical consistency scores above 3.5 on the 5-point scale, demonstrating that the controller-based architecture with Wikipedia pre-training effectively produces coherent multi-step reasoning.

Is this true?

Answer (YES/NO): NO